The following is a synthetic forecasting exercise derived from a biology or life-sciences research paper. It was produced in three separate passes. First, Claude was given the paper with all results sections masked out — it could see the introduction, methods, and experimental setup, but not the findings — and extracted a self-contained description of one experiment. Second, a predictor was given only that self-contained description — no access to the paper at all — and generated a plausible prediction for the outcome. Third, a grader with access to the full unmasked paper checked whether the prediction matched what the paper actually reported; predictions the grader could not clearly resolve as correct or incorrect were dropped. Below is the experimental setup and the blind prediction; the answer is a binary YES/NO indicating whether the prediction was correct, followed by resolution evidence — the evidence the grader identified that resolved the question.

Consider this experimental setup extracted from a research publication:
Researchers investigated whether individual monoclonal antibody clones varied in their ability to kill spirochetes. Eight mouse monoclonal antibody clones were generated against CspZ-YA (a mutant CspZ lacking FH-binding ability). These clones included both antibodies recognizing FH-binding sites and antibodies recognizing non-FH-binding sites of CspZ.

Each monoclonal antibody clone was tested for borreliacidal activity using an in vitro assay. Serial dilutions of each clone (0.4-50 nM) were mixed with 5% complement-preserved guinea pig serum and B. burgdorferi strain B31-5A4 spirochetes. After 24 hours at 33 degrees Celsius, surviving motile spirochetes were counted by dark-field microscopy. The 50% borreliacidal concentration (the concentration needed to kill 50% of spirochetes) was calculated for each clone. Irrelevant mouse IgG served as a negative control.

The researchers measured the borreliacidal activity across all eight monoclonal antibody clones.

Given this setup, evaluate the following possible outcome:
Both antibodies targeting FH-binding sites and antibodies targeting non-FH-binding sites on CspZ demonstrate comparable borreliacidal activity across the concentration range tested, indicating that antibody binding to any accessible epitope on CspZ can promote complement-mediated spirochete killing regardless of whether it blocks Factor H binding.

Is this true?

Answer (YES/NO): NO